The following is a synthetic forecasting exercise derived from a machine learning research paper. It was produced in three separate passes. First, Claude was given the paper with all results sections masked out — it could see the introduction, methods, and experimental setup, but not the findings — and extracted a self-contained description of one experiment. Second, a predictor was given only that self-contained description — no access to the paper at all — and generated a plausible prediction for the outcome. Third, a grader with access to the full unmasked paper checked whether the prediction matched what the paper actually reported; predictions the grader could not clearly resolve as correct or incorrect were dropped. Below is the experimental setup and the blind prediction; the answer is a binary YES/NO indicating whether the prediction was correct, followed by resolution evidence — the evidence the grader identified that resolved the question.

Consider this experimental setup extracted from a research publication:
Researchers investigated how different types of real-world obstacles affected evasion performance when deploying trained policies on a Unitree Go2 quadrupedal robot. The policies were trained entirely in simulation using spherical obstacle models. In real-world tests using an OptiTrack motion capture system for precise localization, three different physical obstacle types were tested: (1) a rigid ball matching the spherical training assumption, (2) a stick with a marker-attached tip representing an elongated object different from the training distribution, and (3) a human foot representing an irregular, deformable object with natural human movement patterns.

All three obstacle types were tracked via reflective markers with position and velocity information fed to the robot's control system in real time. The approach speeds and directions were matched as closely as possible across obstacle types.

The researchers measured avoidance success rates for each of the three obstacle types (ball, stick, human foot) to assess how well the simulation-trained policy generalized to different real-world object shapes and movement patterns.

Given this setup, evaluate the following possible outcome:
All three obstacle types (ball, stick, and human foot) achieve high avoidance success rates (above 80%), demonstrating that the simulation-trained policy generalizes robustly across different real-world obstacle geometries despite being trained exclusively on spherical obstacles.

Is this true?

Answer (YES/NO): NO